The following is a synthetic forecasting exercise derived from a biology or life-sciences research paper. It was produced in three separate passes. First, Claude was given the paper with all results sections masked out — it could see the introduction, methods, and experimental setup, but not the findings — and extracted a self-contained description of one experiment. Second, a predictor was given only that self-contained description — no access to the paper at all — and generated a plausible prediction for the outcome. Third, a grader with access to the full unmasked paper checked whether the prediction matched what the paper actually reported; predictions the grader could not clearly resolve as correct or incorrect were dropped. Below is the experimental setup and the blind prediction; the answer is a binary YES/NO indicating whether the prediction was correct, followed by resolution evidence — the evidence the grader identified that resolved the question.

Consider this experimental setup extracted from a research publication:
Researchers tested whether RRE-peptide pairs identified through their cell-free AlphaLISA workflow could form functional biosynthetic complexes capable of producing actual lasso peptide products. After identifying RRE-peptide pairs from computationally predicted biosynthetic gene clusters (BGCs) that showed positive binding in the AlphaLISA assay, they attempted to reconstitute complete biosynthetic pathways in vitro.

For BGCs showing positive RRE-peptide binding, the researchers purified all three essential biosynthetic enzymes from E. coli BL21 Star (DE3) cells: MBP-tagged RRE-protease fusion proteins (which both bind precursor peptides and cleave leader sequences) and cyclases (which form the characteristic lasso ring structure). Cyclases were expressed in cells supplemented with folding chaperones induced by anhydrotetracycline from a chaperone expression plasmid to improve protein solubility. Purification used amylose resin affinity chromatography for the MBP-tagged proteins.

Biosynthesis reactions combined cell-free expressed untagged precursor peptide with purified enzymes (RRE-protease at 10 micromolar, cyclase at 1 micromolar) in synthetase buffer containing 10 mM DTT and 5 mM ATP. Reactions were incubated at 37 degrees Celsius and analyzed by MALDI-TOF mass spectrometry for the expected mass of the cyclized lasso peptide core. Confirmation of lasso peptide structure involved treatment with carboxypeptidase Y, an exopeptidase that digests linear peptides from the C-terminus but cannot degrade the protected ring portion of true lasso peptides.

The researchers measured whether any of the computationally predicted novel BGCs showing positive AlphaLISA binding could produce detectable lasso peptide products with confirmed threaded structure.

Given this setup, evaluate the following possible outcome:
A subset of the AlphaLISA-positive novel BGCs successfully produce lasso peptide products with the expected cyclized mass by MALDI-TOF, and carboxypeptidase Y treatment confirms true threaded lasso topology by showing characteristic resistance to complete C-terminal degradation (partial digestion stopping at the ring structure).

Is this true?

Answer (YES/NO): YES